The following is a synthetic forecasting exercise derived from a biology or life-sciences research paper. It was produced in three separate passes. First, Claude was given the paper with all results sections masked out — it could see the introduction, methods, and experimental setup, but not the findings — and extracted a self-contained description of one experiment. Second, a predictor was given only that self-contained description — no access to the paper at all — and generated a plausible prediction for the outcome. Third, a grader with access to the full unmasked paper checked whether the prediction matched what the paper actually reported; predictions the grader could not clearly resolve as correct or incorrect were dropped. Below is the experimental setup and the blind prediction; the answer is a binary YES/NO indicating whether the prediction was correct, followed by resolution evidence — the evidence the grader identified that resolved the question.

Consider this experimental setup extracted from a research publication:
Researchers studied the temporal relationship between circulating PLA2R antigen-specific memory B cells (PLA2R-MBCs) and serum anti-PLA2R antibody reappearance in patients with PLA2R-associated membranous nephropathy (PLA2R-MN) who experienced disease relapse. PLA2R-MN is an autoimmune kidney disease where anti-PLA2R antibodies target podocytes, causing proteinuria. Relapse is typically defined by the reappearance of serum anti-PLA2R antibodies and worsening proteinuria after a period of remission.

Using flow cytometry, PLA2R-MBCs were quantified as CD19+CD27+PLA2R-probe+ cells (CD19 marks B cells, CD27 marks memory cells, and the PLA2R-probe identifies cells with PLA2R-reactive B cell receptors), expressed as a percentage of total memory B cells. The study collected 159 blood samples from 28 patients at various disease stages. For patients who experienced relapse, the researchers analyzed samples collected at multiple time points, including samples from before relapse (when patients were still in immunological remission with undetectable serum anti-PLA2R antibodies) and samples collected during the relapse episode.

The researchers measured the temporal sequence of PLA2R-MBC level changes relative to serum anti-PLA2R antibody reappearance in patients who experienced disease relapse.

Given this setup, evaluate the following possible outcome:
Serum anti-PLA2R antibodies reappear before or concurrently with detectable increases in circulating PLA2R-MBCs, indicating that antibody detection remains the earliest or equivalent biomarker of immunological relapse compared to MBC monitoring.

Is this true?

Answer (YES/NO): NO